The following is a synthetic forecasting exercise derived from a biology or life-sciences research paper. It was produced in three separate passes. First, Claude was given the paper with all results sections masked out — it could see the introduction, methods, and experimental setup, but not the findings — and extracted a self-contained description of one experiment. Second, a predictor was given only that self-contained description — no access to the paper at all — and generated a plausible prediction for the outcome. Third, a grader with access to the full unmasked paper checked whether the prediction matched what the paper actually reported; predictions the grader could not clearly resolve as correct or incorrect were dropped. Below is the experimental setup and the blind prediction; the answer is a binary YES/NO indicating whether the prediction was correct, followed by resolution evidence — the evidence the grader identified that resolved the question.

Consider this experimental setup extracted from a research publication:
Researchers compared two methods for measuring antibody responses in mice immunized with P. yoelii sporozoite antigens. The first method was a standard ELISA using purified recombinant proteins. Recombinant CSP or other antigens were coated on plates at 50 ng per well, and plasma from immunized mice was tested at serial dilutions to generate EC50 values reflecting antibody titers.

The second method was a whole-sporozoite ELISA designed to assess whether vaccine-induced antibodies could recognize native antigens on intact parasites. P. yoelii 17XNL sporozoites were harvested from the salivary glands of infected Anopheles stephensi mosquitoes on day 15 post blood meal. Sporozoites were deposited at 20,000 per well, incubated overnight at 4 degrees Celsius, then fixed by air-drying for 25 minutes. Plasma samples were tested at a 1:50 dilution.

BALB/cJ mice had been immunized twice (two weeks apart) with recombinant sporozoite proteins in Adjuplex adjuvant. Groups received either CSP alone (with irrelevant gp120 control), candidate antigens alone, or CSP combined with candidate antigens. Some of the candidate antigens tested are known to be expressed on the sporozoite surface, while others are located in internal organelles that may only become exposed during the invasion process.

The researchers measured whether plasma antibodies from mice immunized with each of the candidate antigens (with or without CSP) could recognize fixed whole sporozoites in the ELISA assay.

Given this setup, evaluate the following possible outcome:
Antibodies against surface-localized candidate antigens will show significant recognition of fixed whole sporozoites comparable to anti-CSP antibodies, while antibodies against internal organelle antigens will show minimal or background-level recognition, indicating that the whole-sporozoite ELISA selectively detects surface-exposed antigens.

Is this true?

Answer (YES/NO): NO